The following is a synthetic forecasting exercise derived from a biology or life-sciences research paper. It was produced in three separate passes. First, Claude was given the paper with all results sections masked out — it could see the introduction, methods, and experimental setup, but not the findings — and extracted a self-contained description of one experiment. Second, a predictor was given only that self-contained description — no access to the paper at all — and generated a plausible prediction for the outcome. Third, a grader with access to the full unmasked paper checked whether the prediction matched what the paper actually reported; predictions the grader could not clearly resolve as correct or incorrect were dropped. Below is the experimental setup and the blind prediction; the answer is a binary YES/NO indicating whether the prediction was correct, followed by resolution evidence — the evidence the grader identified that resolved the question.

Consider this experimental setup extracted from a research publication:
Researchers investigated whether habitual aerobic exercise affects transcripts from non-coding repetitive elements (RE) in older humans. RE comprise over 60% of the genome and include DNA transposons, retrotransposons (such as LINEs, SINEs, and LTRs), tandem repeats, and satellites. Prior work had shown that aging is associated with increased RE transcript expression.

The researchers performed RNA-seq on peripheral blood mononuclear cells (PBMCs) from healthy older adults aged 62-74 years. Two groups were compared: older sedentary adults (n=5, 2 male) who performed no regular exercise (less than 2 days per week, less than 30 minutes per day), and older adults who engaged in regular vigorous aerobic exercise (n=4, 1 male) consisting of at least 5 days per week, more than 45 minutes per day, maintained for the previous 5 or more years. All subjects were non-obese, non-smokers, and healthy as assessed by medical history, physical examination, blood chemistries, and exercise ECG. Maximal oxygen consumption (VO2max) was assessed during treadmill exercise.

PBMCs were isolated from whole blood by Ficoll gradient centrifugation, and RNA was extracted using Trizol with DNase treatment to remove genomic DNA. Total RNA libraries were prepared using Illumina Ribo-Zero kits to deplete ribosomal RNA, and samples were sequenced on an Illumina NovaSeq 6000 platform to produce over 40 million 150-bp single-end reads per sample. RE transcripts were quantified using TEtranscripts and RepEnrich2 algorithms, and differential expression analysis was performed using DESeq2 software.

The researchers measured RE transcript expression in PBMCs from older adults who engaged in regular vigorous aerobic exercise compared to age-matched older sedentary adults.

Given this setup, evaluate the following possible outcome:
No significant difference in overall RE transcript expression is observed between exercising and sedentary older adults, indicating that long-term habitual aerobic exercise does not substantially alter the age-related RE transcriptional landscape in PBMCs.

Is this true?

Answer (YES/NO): NO